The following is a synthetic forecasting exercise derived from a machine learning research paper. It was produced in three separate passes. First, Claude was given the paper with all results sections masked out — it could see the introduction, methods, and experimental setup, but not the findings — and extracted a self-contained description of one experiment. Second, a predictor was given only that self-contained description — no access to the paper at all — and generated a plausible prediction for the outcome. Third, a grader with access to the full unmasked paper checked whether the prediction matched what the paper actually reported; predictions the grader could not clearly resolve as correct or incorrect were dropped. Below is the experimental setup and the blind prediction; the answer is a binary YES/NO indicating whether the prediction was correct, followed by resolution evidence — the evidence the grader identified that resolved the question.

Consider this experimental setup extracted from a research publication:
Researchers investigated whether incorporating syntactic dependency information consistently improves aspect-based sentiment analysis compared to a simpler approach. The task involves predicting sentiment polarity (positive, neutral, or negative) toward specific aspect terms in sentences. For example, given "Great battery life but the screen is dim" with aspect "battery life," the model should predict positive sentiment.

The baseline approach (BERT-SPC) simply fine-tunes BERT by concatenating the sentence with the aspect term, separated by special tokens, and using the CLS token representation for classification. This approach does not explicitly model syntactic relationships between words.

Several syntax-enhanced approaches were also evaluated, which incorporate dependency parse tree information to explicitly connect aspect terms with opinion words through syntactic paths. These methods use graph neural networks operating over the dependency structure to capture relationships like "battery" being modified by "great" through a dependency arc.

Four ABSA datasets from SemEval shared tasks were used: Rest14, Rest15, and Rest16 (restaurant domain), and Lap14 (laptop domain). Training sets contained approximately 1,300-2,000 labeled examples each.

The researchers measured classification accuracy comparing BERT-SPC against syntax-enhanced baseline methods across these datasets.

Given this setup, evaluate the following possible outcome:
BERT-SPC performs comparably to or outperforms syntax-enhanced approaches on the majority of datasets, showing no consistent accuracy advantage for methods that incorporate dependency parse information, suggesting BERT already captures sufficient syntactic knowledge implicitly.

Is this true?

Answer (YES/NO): NO